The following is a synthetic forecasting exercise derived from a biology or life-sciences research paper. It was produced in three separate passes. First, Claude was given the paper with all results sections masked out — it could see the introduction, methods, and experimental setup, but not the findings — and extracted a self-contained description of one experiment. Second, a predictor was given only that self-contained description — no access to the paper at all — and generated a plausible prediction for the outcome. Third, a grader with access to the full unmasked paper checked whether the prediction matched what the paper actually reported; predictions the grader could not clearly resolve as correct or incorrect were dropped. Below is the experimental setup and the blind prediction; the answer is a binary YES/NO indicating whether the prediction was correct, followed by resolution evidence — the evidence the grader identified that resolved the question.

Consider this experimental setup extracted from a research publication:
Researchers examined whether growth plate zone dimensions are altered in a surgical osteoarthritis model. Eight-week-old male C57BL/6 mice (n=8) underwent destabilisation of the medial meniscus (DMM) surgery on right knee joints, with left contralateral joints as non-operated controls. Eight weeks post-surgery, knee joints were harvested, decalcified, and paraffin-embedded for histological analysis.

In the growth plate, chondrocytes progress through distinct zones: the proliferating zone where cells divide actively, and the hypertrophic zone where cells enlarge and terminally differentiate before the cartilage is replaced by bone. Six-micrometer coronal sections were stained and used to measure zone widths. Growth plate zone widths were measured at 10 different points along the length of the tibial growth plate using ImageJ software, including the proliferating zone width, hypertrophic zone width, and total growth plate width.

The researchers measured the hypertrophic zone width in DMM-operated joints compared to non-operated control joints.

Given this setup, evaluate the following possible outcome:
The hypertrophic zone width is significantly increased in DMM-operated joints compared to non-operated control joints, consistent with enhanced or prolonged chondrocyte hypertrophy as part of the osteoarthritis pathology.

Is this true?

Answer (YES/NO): YES